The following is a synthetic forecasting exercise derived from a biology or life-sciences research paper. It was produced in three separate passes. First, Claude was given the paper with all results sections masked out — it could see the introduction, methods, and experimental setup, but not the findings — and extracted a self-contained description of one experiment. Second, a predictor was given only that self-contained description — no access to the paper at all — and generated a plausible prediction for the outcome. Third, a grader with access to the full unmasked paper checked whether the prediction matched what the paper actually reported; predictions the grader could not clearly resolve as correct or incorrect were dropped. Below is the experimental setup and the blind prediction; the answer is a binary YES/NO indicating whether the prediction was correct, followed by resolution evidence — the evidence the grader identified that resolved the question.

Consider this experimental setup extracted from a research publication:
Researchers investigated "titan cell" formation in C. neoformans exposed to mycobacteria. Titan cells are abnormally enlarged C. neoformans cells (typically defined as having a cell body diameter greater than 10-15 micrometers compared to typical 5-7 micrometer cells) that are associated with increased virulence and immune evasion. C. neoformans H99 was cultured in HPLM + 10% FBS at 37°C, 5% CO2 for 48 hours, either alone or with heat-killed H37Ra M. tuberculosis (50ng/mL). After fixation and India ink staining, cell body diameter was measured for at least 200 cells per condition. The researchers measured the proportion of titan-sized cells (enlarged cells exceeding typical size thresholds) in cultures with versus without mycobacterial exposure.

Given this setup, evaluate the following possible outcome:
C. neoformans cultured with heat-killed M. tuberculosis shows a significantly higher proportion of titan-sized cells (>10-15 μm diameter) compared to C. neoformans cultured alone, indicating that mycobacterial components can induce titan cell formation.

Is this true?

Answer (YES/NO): YES